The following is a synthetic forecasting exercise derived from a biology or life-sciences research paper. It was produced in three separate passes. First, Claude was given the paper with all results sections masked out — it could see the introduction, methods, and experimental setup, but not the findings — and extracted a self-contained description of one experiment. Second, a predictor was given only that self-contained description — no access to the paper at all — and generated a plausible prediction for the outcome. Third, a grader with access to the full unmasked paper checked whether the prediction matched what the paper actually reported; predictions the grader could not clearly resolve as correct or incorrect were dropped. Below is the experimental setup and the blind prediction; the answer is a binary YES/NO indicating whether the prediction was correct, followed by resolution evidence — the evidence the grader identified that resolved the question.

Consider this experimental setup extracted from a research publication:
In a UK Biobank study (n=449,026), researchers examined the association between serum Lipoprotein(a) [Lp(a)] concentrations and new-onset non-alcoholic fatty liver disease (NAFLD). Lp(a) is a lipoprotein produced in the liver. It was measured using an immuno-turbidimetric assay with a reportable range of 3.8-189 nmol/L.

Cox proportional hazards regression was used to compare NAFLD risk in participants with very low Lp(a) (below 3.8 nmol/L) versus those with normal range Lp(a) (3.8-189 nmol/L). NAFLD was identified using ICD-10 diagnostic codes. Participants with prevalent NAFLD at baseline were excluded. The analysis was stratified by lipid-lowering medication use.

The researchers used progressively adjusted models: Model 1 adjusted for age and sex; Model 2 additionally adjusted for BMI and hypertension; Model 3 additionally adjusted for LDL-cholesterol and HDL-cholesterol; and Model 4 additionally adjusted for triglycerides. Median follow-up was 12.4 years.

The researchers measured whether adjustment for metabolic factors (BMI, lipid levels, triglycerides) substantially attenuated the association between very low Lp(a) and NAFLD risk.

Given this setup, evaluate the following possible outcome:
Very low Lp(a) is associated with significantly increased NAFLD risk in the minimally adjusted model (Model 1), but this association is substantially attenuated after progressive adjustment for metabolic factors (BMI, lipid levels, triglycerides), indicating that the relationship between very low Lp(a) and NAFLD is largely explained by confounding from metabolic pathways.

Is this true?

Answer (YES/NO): NO